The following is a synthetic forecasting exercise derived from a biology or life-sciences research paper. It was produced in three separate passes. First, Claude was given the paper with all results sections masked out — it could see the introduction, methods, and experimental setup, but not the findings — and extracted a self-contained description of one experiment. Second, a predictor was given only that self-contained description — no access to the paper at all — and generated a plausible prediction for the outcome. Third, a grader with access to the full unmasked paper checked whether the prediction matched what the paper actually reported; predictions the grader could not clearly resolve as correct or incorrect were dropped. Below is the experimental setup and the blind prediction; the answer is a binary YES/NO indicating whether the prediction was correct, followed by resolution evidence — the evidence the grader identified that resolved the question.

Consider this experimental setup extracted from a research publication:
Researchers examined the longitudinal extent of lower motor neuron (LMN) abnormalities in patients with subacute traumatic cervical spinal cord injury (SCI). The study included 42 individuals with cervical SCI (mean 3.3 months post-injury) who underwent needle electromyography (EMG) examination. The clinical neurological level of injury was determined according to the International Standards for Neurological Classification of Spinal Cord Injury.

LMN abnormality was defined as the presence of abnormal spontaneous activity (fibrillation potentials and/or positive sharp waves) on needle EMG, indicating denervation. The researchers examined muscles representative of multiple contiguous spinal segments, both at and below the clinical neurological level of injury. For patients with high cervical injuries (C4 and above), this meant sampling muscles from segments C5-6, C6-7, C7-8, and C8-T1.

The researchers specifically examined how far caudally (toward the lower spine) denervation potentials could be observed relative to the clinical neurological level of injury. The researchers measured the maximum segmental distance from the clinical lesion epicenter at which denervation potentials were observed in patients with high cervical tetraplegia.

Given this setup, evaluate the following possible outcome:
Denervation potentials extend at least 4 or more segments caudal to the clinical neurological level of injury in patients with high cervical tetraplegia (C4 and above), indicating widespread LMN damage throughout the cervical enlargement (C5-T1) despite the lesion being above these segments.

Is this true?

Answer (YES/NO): YES